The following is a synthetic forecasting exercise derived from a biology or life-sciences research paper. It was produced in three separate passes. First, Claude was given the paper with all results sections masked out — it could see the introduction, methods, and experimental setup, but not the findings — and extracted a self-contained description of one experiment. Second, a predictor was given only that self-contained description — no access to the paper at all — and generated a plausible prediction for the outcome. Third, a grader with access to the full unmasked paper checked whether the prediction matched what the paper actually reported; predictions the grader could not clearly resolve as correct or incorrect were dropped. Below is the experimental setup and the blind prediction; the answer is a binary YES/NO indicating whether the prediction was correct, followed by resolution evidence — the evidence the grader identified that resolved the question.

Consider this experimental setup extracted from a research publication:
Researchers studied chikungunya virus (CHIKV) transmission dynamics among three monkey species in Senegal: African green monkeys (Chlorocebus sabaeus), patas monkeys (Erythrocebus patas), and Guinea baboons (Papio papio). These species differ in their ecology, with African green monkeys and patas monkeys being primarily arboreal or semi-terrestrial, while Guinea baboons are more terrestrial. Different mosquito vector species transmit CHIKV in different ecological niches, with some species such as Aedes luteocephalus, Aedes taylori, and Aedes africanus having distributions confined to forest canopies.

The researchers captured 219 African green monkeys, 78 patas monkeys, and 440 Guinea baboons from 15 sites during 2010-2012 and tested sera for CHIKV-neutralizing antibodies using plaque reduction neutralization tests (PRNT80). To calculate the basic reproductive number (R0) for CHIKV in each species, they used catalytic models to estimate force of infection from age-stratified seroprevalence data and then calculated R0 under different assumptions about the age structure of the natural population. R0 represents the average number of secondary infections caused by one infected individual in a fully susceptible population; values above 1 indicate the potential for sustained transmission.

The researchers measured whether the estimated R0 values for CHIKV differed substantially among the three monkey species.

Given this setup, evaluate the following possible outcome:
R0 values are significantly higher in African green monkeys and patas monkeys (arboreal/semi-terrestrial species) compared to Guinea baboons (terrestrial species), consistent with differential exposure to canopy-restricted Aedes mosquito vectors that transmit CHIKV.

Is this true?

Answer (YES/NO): NO